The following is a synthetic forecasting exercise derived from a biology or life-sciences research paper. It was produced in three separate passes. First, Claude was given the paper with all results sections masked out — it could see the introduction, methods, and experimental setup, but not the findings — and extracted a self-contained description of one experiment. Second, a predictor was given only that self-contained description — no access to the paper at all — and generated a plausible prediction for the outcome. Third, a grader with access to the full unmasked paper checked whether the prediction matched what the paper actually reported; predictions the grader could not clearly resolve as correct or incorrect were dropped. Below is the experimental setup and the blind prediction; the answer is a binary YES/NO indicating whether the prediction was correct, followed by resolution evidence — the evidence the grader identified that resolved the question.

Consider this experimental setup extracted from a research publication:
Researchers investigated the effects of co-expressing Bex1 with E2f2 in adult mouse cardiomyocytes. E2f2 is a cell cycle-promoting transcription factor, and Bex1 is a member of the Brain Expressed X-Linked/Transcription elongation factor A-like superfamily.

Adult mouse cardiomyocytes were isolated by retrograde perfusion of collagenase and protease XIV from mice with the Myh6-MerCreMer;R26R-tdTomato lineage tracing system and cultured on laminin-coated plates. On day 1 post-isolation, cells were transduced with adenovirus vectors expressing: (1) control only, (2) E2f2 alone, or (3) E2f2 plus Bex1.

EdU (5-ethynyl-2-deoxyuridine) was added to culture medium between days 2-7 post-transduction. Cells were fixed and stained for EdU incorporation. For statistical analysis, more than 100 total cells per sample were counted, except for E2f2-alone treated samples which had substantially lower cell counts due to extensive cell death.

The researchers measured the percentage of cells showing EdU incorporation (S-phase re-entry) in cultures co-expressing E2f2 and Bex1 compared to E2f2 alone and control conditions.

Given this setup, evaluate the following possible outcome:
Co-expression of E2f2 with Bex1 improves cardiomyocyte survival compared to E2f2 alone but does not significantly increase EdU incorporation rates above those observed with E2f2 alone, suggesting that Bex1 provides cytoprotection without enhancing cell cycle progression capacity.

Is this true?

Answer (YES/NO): NO